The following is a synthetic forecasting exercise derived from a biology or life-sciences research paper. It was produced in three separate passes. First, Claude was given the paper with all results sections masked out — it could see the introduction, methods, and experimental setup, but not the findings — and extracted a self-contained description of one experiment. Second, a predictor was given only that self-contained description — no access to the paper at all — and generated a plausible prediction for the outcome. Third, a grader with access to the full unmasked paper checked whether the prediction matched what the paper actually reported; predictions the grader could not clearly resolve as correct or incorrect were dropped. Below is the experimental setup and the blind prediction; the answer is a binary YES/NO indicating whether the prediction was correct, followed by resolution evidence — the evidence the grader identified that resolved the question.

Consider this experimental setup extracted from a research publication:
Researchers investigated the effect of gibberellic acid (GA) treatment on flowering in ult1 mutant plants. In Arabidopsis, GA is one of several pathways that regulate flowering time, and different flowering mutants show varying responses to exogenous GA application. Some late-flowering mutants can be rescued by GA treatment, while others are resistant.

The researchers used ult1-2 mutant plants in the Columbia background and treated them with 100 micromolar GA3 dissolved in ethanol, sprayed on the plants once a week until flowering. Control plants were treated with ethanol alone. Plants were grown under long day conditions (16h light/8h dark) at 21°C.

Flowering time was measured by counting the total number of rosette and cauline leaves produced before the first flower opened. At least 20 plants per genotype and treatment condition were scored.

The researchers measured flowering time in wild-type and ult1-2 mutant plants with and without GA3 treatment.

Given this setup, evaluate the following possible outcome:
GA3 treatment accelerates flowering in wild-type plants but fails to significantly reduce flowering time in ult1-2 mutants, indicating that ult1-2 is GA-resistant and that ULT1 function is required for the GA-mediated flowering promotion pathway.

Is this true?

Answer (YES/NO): NO